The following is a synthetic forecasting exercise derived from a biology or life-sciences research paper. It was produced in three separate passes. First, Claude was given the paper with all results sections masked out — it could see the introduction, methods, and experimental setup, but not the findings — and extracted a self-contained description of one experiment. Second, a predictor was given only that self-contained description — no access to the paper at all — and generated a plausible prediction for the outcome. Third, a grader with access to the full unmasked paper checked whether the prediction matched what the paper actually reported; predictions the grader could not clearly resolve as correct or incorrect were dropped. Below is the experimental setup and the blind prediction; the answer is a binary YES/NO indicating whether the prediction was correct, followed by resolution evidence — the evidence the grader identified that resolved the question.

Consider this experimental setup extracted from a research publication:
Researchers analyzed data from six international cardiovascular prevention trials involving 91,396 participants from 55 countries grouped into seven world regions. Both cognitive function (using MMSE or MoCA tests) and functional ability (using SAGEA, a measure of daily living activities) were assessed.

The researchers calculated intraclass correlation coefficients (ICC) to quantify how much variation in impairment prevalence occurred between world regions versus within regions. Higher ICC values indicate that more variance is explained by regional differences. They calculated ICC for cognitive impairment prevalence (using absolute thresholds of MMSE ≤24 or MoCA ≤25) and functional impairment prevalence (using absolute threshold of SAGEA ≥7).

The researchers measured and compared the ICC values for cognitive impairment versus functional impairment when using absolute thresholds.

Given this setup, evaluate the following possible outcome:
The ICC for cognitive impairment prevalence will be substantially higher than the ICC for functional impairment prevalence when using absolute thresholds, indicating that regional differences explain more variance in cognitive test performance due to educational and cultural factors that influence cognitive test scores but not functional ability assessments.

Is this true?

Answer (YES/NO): NO